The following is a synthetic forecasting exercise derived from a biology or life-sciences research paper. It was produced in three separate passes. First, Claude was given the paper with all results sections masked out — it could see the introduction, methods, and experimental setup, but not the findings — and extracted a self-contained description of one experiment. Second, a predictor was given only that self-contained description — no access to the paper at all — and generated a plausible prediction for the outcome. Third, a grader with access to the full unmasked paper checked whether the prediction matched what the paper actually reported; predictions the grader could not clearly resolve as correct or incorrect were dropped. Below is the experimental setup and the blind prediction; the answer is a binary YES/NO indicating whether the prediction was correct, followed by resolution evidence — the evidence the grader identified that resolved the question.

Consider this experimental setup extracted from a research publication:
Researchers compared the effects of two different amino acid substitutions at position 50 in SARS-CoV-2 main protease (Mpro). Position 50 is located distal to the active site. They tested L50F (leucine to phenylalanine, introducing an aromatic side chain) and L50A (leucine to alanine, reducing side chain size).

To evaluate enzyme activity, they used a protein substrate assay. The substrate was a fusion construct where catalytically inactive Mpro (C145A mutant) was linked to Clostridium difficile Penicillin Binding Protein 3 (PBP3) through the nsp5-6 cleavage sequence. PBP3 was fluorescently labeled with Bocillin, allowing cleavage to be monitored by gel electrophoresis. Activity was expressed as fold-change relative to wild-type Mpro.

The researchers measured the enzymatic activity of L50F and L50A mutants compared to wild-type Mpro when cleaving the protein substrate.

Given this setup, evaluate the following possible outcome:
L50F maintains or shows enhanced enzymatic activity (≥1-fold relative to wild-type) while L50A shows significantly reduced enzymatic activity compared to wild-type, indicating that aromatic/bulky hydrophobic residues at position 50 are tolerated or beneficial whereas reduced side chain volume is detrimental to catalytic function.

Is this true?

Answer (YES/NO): NO